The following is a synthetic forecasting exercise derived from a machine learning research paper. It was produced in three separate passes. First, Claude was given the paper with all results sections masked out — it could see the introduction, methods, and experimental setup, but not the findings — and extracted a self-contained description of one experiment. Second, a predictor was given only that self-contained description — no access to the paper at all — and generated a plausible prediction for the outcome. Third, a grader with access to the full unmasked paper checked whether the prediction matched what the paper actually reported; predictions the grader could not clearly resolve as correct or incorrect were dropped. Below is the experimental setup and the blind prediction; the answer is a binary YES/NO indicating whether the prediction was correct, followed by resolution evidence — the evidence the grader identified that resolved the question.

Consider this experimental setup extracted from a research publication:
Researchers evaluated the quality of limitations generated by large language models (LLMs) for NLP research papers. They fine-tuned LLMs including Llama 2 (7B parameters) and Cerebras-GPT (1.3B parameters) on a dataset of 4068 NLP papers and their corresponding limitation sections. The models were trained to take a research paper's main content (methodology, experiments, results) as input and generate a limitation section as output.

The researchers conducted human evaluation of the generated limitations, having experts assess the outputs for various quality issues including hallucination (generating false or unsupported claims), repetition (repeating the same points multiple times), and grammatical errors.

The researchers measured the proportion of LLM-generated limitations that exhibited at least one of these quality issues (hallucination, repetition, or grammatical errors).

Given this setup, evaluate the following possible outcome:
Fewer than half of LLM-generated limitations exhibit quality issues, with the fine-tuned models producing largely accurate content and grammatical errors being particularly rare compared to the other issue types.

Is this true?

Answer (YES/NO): NO